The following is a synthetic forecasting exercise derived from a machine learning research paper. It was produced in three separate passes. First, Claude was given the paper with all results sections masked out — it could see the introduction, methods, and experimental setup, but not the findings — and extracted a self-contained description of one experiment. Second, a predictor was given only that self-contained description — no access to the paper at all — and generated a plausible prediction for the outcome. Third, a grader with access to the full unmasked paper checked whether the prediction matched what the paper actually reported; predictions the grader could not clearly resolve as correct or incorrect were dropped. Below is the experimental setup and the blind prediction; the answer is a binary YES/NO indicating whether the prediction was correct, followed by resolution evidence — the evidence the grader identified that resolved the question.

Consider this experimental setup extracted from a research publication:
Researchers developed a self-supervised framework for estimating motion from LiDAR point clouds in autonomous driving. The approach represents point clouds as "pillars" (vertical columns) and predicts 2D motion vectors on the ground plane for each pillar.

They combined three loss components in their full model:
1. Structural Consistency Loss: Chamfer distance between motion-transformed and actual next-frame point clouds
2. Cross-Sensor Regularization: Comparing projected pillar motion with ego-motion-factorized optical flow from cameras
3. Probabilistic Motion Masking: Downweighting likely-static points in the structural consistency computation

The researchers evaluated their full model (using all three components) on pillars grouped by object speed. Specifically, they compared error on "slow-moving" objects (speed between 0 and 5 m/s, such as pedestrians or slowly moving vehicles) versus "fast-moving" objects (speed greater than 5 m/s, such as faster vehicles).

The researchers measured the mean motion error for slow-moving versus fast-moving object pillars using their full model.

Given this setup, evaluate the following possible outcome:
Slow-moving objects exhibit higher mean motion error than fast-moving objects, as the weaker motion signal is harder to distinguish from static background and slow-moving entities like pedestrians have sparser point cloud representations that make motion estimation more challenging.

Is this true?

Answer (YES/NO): NO